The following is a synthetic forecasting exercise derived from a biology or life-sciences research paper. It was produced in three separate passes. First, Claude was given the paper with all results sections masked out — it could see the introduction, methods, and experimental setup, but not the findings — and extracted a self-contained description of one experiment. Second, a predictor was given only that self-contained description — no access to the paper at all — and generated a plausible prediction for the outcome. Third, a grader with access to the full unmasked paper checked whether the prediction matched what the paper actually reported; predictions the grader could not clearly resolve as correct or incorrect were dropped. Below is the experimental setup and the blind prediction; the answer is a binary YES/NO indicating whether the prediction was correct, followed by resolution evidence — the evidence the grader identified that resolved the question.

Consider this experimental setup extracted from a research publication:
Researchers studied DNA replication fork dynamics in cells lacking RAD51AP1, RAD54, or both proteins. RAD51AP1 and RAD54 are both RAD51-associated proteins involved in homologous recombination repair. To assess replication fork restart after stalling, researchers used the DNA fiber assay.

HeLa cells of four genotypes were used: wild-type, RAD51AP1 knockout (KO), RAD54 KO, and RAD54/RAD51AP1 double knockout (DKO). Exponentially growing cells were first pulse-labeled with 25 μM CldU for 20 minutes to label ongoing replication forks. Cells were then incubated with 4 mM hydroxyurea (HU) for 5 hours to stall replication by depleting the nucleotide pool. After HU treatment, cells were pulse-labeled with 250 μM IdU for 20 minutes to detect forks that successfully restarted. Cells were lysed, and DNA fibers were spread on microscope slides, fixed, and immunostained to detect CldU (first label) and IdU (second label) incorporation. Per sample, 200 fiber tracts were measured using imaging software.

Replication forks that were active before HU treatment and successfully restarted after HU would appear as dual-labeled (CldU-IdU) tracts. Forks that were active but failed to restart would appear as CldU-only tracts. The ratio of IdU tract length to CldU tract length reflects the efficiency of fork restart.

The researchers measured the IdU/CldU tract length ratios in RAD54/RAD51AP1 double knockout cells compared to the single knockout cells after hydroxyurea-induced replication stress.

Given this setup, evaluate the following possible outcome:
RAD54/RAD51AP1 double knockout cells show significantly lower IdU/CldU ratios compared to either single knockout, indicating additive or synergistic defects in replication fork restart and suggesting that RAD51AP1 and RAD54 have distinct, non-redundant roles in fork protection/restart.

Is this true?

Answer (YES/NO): YES